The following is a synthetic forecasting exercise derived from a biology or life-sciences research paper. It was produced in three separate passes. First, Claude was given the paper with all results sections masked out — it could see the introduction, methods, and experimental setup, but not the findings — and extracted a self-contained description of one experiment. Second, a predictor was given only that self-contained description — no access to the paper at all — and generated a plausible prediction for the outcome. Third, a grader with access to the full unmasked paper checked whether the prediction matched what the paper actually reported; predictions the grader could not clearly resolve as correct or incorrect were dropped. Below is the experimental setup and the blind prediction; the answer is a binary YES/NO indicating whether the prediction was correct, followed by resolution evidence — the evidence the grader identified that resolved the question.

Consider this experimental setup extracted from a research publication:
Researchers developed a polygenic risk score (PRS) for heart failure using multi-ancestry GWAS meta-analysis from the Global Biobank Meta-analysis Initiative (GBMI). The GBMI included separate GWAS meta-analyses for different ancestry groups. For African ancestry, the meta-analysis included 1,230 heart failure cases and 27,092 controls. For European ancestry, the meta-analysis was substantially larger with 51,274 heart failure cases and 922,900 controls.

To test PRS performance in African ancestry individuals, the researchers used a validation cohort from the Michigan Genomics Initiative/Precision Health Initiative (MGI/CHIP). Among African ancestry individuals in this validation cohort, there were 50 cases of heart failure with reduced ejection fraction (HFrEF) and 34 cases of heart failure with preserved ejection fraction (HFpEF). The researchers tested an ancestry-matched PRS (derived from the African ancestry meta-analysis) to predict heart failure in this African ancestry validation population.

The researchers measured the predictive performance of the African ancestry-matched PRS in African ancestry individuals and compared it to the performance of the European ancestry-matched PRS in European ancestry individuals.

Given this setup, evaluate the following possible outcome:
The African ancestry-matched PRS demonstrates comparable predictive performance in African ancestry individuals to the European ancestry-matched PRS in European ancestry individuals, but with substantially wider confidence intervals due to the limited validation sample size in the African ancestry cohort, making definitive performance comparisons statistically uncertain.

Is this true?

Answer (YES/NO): NO